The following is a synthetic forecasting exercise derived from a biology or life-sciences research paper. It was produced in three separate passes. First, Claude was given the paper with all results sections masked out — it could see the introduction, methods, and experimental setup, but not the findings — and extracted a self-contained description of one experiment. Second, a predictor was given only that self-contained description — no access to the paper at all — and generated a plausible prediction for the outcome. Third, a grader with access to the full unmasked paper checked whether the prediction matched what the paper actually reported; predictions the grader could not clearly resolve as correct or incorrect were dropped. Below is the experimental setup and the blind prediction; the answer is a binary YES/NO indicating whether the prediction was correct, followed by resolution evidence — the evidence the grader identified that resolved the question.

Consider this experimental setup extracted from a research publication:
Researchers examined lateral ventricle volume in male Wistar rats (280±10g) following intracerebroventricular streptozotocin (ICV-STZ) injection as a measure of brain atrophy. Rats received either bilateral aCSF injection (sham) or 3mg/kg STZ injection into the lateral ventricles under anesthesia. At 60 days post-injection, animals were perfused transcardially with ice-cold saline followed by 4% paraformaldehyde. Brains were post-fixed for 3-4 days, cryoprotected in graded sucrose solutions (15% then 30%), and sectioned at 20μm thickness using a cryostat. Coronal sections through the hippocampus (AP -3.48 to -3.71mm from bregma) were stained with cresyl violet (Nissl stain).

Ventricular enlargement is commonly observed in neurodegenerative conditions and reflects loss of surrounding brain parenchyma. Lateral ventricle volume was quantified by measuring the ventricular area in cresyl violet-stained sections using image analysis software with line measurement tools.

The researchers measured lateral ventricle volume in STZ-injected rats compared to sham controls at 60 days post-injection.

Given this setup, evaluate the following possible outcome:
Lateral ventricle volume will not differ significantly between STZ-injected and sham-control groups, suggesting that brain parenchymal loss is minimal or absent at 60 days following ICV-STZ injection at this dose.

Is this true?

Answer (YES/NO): NO